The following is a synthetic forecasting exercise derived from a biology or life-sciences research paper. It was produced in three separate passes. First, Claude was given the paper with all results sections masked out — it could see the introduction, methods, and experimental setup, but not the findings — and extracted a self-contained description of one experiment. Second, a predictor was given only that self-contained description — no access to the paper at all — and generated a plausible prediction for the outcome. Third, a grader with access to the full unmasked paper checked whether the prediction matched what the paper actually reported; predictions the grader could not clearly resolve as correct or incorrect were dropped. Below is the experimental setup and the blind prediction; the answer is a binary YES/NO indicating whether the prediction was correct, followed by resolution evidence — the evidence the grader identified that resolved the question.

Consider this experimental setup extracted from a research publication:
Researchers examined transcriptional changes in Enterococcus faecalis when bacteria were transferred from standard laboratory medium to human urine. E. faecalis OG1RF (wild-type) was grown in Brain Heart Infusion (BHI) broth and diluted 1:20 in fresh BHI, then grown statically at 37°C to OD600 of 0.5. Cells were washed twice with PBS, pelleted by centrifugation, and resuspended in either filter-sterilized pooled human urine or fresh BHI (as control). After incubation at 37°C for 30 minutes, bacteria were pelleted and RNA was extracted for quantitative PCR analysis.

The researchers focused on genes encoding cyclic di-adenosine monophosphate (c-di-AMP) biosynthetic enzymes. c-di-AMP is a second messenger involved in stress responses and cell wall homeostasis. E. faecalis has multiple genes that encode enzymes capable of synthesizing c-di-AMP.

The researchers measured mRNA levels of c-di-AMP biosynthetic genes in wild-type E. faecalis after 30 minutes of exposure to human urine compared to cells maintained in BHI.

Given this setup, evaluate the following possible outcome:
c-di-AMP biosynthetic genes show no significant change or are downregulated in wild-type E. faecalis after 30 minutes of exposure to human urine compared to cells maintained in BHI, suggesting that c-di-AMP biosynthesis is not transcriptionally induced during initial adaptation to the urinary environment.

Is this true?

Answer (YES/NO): YES